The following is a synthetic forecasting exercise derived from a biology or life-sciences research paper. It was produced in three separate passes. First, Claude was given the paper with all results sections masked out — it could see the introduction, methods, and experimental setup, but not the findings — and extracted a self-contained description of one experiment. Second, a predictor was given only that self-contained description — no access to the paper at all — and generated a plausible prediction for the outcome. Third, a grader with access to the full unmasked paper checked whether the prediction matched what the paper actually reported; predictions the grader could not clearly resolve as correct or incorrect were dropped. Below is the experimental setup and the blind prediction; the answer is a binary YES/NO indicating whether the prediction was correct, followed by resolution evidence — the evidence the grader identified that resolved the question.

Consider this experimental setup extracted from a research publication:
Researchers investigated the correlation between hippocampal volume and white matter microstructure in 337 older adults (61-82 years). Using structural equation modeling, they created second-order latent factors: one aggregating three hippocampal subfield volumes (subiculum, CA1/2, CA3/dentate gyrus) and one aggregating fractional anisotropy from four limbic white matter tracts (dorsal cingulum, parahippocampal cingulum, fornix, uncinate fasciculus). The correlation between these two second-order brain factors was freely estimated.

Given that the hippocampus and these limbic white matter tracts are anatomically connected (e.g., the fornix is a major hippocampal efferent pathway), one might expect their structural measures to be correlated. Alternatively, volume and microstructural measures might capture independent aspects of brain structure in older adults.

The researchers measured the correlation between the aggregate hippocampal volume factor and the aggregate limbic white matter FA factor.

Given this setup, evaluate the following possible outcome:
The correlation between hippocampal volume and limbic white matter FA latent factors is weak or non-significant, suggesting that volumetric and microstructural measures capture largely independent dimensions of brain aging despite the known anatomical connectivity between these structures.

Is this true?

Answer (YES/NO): YES